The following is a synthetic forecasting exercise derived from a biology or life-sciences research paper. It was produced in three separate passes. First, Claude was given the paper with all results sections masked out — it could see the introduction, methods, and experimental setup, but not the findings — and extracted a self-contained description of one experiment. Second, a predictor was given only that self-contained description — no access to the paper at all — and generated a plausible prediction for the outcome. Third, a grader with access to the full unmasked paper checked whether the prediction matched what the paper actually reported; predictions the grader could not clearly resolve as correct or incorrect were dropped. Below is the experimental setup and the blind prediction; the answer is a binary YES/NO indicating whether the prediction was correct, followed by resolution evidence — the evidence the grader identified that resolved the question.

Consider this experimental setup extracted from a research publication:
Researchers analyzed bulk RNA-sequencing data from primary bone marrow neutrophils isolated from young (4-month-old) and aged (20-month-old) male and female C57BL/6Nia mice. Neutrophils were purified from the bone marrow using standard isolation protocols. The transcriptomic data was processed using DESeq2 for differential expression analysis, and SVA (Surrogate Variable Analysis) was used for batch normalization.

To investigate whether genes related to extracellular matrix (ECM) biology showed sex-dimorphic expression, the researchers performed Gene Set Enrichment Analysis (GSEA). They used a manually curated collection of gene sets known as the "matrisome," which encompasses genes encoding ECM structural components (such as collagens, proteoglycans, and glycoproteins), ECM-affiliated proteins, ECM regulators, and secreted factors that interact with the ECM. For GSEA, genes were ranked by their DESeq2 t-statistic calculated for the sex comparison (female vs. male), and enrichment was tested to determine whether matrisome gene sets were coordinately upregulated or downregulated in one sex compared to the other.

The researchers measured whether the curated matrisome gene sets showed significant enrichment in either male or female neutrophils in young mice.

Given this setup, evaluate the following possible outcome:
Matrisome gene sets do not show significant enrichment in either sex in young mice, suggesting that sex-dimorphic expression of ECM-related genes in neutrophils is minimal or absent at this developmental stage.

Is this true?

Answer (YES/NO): NO